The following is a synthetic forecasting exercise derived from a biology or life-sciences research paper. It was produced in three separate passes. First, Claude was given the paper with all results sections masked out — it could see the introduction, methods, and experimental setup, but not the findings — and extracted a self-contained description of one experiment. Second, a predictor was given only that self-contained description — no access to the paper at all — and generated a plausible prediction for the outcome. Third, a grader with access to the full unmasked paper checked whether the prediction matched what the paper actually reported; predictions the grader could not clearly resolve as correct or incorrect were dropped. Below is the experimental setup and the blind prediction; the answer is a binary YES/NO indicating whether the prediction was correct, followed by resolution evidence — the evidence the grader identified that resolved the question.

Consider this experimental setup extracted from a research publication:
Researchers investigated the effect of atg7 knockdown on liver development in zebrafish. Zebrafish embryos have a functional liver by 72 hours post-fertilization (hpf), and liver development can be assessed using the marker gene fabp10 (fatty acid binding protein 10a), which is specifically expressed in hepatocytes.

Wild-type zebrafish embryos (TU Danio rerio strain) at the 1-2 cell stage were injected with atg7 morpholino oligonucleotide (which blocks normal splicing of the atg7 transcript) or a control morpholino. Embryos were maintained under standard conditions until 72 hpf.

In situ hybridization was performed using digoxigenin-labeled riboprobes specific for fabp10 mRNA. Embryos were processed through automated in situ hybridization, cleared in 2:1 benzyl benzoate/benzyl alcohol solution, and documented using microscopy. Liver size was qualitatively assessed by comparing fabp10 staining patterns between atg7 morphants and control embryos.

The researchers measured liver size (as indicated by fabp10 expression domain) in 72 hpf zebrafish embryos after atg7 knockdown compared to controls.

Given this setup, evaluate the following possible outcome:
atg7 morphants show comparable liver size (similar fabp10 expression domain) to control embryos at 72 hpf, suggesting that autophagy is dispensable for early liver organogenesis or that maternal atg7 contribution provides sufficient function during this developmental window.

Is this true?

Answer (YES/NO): NO